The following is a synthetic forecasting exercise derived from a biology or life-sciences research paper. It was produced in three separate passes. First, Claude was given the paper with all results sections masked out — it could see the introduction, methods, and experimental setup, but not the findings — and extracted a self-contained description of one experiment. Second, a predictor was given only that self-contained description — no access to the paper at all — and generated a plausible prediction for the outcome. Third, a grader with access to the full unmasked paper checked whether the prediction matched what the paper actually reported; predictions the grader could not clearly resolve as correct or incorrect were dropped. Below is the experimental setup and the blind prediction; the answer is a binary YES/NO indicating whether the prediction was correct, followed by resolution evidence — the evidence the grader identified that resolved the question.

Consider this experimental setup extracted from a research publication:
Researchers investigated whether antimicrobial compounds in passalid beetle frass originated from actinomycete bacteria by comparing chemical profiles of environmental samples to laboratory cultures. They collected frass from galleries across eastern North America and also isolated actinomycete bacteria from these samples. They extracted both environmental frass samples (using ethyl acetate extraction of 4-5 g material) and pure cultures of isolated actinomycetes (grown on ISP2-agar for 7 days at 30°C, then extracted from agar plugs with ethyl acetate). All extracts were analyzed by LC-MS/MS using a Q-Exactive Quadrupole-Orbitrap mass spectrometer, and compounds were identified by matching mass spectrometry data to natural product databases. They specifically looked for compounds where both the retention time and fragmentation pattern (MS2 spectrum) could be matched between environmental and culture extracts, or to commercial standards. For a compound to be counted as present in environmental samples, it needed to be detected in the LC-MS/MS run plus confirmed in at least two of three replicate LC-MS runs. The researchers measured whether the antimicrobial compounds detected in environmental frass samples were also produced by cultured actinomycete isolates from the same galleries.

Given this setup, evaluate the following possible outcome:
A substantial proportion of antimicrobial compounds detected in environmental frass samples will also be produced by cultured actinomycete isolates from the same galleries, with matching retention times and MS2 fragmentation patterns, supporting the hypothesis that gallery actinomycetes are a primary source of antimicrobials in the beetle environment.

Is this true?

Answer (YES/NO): YES